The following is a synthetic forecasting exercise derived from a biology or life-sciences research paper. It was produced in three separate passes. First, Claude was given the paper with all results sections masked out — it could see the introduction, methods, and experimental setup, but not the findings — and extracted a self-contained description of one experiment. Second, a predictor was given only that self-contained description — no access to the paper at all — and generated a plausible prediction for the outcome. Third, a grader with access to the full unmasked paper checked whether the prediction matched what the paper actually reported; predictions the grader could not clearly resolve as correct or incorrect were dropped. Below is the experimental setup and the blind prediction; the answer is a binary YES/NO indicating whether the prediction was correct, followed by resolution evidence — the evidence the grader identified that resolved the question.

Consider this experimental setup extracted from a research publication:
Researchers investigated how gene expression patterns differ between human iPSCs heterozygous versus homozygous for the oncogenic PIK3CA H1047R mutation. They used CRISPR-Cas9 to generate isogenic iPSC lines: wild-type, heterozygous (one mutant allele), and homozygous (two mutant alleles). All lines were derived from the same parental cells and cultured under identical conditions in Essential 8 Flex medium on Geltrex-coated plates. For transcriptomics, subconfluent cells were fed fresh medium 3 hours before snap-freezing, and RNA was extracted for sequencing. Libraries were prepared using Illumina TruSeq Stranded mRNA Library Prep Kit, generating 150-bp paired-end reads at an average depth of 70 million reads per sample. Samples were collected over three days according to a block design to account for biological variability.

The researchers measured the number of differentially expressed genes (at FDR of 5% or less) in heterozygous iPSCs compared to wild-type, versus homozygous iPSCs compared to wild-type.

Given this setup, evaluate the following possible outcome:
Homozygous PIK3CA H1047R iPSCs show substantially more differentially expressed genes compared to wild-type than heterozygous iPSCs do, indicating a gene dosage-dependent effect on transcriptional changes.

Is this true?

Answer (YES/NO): YES